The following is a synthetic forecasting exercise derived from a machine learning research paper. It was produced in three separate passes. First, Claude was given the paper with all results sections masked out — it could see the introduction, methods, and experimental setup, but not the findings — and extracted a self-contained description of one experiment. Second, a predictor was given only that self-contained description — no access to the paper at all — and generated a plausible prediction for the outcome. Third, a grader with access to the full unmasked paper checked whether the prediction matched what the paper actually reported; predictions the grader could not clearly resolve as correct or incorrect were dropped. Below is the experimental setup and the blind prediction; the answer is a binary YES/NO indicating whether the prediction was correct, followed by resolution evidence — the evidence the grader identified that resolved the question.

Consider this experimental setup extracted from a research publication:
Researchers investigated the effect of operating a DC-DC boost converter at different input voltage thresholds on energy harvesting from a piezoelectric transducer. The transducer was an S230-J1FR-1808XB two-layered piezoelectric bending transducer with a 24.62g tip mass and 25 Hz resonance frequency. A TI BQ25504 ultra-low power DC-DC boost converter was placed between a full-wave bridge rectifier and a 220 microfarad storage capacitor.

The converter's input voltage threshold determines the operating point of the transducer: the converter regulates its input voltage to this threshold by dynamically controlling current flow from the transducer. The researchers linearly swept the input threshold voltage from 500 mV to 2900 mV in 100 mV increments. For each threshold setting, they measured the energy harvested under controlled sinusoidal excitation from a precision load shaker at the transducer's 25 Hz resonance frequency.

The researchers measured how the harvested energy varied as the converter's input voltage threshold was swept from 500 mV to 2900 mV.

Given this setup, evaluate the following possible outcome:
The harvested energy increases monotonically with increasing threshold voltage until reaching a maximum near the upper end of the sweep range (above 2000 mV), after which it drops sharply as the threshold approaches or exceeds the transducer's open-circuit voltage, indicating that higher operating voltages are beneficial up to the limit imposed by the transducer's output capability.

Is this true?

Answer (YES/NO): NO